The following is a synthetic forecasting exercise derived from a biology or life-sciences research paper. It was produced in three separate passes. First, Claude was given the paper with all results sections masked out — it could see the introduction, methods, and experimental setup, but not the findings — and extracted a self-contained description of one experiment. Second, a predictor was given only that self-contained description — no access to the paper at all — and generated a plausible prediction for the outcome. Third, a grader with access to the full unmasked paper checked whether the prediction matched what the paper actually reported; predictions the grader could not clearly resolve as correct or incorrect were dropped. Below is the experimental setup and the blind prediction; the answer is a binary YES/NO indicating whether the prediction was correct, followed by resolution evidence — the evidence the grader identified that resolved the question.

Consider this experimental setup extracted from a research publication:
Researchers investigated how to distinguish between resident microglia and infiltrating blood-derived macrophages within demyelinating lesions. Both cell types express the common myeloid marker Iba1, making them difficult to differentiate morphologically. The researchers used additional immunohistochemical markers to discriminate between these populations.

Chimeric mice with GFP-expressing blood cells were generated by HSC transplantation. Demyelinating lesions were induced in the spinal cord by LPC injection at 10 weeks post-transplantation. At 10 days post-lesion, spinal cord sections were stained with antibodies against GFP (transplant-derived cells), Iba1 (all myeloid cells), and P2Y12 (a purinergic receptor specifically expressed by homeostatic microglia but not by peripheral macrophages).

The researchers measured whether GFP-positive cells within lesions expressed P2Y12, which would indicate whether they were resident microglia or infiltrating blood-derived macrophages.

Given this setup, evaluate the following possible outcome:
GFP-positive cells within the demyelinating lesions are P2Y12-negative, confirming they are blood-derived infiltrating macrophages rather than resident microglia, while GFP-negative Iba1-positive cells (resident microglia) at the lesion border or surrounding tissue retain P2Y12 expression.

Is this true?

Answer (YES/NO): YES